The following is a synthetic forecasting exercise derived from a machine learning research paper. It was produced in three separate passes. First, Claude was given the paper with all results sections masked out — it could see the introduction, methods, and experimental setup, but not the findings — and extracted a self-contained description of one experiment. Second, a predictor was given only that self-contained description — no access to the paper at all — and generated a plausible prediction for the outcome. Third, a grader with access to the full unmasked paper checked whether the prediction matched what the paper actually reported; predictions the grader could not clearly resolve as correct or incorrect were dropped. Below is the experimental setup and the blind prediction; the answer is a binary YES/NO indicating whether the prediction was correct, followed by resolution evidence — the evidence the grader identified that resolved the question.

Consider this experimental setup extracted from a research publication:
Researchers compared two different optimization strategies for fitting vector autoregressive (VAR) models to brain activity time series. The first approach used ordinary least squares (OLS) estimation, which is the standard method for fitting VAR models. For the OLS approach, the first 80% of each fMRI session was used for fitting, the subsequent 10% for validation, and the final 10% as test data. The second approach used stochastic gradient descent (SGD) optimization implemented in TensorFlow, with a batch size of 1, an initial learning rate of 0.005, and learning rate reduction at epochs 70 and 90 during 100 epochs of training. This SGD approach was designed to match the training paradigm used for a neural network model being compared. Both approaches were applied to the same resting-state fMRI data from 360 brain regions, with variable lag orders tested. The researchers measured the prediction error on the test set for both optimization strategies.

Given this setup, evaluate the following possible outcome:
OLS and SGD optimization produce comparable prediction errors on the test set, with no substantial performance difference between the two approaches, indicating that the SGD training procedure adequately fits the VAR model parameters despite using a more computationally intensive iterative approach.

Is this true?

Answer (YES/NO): NO